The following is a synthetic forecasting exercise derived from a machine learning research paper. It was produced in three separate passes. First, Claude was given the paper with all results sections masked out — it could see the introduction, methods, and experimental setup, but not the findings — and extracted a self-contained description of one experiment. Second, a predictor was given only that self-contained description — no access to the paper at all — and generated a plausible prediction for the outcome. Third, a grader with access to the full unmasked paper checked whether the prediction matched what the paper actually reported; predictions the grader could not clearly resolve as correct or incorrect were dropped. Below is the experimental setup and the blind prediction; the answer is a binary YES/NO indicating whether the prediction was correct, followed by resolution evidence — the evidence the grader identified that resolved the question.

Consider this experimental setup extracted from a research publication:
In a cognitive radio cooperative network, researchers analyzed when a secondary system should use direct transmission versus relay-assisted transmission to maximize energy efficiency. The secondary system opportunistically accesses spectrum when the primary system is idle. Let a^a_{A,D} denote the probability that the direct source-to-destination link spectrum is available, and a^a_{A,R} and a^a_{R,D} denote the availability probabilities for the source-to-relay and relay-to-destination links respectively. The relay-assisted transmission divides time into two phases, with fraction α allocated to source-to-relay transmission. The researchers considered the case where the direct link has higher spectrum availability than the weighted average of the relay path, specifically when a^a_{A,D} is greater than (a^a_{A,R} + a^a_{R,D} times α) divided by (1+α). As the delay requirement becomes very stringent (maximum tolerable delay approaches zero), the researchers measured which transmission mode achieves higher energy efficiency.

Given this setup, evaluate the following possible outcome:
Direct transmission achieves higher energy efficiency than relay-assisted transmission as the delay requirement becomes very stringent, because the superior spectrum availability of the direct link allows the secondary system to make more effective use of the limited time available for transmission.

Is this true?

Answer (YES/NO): NO